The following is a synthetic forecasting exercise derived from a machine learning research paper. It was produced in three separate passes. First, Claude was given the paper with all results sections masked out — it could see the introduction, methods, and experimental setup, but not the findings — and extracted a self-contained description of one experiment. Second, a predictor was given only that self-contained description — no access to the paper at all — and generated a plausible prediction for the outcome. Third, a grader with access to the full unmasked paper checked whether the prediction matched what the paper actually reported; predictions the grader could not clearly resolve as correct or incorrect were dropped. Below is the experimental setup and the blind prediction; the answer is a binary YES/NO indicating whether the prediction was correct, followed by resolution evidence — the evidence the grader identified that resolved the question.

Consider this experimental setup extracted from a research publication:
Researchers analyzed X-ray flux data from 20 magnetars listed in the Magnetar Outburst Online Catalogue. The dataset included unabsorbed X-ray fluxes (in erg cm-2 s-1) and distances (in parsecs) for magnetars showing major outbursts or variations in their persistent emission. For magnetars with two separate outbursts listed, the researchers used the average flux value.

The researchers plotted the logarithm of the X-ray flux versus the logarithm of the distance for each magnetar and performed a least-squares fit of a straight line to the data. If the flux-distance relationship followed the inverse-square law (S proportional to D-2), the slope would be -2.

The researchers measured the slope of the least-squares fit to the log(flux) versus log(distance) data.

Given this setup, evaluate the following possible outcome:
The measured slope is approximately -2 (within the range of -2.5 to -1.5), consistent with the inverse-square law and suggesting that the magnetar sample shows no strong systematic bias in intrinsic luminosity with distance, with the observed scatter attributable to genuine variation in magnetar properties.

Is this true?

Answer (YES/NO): NO